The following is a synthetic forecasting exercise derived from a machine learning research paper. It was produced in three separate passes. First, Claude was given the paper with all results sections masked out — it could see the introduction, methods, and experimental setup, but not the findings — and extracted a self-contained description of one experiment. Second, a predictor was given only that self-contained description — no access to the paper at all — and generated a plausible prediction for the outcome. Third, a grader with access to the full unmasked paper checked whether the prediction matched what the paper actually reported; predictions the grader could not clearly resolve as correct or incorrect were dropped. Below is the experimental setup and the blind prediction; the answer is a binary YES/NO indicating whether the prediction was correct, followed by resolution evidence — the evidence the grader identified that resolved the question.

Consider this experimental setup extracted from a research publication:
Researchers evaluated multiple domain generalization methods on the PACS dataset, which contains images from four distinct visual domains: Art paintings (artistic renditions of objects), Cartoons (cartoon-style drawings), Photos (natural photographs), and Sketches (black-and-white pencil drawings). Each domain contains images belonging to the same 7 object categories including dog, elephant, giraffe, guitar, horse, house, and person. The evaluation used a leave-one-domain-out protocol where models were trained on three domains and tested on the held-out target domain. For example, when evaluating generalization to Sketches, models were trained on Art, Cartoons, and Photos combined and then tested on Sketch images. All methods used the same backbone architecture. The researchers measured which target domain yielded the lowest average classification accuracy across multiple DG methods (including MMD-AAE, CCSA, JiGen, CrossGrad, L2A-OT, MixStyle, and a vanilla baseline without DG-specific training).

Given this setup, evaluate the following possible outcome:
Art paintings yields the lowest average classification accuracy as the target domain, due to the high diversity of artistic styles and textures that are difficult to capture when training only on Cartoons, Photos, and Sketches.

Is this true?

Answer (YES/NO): NO